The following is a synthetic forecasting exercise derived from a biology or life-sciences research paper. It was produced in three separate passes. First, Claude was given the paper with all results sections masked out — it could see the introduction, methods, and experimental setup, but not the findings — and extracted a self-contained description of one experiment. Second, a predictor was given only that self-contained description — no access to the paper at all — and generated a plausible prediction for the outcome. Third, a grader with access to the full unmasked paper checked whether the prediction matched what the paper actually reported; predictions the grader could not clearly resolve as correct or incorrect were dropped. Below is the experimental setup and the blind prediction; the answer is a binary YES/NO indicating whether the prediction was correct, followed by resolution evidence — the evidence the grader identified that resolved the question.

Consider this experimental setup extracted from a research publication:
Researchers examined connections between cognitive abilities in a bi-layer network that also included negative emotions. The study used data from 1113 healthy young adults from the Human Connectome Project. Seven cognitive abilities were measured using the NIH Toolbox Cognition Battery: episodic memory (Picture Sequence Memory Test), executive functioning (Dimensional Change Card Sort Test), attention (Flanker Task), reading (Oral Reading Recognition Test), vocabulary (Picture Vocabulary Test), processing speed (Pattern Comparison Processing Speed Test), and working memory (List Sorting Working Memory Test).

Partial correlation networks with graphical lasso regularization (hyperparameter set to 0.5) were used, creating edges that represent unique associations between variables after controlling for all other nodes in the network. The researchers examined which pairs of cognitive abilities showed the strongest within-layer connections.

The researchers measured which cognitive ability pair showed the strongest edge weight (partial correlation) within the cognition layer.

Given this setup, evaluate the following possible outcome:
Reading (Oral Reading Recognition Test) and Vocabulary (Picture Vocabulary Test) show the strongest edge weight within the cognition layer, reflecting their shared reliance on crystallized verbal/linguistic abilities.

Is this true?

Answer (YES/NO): YES